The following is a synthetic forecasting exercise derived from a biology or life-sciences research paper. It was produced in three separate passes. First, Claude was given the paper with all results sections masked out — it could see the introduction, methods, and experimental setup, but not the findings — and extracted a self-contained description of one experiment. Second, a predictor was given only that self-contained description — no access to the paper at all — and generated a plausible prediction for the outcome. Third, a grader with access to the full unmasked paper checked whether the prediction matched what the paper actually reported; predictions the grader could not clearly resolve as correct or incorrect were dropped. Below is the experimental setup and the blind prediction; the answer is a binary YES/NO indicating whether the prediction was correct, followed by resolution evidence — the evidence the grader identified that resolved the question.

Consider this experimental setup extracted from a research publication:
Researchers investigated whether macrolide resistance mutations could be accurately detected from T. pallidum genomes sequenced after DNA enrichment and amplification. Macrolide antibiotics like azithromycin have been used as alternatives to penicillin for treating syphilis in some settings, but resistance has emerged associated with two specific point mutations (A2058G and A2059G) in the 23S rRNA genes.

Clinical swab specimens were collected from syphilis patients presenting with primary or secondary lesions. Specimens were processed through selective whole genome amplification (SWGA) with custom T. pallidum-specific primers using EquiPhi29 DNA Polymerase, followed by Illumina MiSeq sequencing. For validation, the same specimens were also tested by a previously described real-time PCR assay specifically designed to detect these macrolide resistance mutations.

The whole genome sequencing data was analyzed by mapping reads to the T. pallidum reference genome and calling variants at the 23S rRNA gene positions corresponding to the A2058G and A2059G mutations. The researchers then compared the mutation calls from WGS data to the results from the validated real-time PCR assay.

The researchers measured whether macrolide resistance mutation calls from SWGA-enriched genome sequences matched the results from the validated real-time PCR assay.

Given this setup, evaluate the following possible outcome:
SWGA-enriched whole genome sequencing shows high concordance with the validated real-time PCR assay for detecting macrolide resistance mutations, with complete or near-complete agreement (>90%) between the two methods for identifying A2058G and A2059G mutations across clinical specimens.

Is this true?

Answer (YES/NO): YES